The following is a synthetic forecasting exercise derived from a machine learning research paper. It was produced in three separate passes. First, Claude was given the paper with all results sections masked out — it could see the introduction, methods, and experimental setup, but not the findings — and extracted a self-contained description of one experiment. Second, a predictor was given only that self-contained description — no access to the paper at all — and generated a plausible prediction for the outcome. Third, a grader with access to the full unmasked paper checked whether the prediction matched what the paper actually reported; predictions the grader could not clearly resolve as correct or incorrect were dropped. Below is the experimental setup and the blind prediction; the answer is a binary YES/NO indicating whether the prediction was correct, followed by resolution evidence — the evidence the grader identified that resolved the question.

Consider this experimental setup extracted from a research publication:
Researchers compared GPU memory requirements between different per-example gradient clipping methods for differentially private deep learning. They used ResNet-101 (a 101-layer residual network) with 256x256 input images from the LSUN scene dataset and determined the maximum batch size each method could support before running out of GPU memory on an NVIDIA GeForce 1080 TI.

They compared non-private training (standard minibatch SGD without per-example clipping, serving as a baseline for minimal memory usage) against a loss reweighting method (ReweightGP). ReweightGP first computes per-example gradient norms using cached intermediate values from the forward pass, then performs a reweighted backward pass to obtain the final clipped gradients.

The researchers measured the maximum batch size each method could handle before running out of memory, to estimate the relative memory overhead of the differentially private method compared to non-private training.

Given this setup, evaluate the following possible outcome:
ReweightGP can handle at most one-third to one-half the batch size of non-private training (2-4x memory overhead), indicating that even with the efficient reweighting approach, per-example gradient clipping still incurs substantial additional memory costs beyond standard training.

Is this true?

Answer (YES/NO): NO